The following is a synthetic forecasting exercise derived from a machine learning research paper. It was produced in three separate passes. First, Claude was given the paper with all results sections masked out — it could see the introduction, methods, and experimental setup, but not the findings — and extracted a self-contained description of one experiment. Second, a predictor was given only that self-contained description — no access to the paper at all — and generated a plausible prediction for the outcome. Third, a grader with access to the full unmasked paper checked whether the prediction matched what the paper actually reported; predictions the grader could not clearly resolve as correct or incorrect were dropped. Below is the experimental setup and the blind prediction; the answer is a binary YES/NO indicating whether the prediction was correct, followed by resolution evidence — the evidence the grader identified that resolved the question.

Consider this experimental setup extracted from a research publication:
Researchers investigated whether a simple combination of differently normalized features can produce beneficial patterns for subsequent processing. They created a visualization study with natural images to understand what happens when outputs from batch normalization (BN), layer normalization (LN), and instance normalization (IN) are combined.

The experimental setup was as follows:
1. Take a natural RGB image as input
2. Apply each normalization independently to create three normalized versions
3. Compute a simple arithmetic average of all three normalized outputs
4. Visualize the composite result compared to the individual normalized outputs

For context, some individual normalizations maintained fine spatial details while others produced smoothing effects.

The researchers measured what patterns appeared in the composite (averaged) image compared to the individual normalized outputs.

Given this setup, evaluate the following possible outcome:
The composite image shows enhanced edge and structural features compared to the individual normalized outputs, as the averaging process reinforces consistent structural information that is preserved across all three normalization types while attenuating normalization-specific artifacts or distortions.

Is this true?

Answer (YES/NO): NO